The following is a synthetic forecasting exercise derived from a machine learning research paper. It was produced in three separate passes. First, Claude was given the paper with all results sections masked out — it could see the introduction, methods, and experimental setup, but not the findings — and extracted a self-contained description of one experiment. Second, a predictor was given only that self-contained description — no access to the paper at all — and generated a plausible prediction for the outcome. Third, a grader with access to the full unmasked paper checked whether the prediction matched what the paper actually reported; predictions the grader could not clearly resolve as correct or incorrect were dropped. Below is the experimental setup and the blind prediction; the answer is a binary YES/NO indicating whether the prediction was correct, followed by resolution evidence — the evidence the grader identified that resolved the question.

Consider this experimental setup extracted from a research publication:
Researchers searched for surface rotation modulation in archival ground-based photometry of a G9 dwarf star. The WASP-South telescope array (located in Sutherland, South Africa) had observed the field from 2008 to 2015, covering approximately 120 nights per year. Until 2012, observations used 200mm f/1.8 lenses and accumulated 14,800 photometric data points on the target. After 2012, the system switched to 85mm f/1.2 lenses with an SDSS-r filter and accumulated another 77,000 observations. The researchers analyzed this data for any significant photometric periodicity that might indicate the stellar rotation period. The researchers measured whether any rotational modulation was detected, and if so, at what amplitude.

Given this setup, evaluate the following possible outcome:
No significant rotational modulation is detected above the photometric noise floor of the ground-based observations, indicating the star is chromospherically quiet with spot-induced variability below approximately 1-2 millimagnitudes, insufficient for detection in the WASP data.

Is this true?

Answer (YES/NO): YES